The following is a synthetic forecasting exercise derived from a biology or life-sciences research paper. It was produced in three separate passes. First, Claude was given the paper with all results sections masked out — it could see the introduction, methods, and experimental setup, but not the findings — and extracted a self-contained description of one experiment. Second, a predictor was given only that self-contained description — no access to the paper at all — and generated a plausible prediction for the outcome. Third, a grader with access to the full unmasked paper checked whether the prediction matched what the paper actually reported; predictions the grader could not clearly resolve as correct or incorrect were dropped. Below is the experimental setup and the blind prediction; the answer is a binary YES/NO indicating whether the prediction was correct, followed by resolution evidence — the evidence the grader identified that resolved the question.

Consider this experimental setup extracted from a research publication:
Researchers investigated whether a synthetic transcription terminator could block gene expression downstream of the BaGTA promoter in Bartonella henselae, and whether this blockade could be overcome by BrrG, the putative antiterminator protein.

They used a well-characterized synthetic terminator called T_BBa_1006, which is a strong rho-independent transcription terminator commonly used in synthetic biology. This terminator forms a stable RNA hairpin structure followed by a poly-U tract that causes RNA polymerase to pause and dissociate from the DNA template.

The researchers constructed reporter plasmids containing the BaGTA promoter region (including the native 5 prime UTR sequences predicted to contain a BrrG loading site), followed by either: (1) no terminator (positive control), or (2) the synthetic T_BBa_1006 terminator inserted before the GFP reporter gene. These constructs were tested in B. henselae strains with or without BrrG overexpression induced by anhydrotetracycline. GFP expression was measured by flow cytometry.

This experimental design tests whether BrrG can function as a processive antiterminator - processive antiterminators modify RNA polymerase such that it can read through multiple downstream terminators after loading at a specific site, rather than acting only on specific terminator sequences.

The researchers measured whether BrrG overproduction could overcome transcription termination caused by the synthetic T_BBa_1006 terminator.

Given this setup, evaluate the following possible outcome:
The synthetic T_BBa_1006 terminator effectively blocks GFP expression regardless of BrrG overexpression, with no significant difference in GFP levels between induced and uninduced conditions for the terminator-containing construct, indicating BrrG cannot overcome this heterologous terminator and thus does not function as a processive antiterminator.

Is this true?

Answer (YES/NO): NO